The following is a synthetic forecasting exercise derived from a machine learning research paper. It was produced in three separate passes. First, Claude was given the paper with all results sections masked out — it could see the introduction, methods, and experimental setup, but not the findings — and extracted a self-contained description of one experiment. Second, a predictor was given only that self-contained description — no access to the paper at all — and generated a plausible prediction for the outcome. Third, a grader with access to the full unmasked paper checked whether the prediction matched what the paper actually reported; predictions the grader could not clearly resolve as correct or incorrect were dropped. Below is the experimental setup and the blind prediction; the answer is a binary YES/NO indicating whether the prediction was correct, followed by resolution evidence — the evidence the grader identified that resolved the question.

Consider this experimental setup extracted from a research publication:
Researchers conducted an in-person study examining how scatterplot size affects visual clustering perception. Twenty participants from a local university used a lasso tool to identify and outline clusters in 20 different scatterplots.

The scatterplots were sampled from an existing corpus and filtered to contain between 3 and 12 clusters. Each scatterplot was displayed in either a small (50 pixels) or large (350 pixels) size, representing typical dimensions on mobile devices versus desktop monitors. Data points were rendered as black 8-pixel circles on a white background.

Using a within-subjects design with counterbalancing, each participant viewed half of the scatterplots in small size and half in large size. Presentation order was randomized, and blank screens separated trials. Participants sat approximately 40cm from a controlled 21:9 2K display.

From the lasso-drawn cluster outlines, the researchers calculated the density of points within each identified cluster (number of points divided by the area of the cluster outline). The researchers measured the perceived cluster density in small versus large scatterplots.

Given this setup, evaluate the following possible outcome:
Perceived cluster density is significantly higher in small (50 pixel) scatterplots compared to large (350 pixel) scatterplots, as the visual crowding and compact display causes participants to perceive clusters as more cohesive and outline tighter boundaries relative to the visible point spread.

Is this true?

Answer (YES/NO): YES